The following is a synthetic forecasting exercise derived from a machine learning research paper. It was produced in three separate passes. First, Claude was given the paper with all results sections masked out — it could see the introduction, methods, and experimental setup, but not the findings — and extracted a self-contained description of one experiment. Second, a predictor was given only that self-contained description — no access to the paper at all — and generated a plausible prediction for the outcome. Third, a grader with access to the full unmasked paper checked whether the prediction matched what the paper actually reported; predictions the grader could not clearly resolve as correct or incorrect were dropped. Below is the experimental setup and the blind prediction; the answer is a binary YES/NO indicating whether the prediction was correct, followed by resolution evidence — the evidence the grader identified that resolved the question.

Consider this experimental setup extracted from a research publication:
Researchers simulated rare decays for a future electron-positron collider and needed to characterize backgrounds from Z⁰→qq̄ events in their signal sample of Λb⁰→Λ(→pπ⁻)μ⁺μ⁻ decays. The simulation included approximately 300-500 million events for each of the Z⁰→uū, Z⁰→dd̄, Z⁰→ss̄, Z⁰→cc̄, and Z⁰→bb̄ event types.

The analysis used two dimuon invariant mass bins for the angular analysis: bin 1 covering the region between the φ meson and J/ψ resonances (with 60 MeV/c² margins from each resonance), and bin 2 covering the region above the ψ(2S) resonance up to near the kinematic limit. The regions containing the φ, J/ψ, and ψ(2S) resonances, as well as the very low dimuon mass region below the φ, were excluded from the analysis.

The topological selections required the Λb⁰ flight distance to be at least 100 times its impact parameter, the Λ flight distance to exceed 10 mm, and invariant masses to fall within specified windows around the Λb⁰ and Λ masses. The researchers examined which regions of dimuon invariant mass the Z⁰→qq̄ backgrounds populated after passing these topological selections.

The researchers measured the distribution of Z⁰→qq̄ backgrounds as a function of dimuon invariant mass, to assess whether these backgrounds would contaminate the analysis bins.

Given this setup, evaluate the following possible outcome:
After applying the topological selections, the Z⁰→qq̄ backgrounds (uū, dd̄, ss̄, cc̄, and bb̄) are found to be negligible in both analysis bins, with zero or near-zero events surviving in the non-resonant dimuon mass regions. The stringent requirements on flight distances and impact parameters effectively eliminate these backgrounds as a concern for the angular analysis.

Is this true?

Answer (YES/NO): NO